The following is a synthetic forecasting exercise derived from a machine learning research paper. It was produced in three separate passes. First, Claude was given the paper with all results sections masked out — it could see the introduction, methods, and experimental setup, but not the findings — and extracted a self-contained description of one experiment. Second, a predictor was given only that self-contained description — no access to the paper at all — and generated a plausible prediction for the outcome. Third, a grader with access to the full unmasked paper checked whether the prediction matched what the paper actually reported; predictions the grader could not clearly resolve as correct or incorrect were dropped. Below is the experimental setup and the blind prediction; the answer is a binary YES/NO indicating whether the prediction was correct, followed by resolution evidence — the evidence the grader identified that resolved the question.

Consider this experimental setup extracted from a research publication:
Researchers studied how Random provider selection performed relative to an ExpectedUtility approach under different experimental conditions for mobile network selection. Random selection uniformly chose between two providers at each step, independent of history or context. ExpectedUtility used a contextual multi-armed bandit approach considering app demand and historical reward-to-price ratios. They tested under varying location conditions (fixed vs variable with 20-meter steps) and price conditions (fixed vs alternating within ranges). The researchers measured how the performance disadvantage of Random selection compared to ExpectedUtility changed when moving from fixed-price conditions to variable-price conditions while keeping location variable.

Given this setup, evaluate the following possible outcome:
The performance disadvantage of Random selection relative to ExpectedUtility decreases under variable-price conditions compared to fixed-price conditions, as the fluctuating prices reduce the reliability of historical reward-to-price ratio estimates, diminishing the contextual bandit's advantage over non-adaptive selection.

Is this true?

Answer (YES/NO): YES